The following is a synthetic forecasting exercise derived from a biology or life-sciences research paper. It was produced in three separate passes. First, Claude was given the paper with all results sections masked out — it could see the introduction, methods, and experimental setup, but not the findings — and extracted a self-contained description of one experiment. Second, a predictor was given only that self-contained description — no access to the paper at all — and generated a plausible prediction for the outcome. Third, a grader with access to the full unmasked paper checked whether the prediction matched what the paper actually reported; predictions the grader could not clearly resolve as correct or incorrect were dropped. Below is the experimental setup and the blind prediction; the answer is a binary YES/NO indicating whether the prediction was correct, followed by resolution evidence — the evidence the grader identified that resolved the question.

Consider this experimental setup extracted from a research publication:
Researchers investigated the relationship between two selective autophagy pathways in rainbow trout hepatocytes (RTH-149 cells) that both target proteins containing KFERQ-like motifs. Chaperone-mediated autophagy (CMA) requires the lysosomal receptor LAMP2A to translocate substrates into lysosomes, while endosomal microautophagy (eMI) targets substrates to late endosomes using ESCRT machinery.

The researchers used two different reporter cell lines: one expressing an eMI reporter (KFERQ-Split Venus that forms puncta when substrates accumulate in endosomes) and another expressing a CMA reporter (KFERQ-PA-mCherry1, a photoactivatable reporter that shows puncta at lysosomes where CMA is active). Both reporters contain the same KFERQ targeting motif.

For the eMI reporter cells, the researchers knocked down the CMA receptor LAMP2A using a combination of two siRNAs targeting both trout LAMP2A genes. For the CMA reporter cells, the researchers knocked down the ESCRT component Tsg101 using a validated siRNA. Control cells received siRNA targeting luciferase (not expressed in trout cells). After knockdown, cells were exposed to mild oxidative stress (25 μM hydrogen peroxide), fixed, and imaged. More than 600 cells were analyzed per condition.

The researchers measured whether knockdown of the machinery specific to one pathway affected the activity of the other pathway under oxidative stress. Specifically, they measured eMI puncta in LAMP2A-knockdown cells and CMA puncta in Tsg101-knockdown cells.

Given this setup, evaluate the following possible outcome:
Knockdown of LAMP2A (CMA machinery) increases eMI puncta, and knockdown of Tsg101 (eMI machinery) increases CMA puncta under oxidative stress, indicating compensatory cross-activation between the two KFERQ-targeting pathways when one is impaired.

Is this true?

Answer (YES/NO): YES